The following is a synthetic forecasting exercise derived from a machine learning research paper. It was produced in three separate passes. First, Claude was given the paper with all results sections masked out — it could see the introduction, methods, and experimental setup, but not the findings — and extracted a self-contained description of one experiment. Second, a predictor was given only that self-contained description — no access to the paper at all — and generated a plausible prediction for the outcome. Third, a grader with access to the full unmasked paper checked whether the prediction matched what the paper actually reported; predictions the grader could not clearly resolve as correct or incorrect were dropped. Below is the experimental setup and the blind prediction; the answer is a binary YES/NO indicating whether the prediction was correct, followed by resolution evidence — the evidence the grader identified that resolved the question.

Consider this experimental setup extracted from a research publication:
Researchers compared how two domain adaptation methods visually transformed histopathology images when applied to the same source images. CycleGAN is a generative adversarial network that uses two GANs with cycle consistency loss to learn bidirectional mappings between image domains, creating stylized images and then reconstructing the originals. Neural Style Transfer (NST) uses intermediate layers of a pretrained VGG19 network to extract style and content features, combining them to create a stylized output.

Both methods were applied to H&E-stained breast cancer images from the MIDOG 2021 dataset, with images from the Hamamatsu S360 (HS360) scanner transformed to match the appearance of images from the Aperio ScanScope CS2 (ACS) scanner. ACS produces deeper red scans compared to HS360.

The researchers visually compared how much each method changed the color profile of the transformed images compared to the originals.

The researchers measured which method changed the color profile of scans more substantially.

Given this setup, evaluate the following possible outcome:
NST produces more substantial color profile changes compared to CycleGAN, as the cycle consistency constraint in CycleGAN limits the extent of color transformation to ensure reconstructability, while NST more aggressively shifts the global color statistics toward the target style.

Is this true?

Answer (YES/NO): NO